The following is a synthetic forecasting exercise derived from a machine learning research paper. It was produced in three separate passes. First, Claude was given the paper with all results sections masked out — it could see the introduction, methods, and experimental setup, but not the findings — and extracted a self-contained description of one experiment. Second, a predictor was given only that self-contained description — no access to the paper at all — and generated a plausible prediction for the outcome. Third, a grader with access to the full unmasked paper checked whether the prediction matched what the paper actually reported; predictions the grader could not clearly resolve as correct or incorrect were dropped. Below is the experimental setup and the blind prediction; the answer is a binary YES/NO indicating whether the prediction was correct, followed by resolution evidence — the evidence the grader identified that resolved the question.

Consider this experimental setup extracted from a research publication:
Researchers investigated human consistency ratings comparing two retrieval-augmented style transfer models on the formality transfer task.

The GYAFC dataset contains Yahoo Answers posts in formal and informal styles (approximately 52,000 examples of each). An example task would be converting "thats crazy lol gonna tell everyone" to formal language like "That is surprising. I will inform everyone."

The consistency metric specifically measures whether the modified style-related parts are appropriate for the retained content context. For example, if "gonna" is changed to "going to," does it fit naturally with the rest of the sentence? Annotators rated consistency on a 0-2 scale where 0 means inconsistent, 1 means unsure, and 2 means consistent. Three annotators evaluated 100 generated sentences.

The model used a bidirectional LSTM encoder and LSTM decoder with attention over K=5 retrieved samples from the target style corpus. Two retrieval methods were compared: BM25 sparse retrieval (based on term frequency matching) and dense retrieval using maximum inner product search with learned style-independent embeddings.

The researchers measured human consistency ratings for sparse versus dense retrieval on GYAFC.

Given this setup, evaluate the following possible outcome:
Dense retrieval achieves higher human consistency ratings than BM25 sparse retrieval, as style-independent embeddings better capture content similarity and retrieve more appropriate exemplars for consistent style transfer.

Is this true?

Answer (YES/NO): NO